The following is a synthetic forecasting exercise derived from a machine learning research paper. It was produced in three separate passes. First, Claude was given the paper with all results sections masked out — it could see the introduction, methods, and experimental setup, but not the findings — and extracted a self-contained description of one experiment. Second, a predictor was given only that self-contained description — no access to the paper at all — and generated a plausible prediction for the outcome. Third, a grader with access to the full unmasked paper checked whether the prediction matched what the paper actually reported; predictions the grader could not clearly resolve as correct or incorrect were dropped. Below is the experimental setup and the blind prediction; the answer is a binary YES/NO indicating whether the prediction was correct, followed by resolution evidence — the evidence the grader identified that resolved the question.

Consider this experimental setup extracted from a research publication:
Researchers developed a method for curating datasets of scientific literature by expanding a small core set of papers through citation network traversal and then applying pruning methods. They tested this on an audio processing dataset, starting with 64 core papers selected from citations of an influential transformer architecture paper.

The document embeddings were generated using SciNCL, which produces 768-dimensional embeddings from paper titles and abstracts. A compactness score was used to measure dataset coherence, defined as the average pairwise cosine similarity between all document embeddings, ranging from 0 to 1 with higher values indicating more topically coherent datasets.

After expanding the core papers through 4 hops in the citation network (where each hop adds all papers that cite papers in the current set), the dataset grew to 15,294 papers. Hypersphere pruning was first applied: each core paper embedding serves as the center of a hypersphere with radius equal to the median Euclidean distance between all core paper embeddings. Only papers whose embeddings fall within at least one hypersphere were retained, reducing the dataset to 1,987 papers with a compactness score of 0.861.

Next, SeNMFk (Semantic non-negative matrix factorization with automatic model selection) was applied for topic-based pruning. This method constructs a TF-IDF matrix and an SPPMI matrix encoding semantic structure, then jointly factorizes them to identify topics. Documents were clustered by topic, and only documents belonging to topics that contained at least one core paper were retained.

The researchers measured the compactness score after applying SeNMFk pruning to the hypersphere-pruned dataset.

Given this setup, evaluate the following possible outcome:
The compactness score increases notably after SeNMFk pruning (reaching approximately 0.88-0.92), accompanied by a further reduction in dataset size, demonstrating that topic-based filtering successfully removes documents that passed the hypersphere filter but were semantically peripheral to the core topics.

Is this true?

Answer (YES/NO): NO